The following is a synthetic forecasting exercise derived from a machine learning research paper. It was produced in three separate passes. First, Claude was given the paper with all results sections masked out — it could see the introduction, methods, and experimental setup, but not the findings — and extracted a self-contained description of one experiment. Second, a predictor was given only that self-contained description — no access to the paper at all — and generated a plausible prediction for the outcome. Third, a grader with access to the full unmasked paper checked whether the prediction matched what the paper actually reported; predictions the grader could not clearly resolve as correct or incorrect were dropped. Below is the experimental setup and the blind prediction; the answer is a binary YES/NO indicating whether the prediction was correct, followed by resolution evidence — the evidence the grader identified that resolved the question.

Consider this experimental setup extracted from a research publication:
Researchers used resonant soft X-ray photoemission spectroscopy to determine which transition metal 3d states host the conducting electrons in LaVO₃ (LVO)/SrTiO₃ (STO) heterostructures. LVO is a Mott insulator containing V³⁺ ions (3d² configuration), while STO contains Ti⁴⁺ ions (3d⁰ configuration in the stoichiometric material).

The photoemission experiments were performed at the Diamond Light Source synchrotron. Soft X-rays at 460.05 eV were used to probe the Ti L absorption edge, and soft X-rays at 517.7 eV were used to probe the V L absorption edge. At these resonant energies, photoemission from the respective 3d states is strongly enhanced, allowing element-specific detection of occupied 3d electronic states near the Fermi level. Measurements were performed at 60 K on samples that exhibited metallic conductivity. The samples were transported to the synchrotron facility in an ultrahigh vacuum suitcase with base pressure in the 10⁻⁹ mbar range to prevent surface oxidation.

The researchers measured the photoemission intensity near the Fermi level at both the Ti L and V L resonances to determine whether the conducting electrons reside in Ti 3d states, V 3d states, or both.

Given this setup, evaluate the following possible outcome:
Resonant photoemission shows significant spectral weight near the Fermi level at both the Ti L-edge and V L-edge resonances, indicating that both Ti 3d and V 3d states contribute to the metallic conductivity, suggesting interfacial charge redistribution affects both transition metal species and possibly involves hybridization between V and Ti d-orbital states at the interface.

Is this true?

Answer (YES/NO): NO